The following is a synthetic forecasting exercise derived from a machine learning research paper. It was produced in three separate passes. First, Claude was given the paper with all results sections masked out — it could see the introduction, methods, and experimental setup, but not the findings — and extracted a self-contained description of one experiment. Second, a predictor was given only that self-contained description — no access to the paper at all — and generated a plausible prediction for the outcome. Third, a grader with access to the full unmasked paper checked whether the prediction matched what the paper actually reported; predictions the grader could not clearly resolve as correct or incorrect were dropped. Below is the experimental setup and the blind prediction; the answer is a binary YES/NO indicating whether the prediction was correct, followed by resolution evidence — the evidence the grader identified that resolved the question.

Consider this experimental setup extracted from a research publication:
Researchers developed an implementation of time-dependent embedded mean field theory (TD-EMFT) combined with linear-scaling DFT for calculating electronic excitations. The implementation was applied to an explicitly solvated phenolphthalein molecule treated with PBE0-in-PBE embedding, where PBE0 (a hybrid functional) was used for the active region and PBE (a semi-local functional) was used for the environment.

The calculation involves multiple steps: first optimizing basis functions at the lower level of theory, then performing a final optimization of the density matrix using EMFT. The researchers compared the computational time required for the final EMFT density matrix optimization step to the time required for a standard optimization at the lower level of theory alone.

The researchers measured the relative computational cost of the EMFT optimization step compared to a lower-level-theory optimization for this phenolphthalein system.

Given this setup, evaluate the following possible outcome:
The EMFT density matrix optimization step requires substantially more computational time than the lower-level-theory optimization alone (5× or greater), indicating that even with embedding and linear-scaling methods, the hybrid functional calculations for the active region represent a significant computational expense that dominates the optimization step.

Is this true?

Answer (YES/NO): NO